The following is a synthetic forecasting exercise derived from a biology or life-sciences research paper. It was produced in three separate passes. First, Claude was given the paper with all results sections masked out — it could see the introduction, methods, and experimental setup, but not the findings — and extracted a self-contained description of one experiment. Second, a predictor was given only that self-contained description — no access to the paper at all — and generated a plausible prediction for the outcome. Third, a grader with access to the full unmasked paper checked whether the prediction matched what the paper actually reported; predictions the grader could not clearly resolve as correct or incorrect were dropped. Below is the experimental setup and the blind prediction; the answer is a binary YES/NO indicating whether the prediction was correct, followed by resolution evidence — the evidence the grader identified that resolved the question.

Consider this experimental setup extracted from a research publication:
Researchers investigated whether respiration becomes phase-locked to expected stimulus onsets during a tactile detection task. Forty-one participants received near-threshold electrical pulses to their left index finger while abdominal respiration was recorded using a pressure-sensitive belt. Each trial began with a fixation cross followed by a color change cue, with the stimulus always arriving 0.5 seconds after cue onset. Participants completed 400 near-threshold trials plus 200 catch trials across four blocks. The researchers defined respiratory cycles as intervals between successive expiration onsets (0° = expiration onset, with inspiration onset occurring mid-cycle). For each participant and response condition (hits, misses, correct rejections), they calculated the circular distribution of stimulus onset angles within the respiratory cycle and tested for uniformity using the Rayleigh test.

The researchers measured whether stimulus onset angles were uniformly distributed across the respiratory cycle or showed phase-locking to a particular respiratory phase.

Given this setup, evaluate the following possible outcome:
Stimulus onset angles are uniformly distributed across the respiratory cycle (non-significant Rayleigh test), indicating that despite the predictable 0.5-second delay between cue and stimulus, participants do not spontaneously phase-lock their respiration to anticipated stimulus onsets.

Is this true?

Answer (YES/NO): NO